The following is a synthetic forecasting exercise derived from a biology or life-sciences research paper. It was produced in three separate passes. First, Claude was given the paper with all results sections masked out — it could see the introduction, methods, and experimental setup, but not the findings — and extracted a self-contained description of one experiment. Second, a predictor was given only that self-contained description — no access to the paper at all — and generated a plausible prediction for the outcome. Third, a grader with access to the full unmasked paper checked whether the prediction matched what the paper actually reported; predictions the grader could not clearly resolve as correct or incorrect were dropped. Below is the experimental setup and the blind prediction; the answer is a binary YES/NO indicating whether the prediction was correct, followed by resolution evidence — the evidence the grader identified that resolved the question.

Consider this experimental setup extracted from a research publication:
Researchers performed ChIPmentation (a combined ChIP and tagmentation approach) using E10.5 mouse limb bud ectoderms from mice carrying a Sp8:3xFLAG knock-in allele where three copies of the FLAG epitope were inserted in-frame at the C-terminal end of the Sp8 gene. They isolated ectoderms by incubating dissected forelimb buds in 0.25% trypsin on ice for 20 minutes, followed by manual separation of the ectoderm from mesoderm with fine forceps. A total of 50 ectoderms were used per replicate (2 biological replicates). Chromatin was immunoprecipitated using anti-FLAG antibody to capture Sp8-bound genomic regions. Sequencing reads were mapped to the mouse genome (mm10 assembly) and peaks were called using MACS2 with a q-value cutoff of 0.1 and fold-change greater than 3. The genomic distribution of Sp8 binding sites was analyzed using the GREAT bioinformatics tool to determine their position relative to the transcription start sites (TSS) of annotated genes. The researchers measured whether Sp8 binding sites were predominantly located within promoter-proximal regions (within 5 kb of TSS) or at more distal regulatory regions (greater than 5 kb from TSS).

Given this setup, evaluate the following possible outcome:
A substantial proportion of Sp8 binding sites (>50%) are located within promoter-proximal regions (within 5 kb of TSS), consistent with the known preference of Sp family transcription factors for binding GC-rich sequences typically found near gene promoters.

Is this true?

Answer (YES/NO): NO